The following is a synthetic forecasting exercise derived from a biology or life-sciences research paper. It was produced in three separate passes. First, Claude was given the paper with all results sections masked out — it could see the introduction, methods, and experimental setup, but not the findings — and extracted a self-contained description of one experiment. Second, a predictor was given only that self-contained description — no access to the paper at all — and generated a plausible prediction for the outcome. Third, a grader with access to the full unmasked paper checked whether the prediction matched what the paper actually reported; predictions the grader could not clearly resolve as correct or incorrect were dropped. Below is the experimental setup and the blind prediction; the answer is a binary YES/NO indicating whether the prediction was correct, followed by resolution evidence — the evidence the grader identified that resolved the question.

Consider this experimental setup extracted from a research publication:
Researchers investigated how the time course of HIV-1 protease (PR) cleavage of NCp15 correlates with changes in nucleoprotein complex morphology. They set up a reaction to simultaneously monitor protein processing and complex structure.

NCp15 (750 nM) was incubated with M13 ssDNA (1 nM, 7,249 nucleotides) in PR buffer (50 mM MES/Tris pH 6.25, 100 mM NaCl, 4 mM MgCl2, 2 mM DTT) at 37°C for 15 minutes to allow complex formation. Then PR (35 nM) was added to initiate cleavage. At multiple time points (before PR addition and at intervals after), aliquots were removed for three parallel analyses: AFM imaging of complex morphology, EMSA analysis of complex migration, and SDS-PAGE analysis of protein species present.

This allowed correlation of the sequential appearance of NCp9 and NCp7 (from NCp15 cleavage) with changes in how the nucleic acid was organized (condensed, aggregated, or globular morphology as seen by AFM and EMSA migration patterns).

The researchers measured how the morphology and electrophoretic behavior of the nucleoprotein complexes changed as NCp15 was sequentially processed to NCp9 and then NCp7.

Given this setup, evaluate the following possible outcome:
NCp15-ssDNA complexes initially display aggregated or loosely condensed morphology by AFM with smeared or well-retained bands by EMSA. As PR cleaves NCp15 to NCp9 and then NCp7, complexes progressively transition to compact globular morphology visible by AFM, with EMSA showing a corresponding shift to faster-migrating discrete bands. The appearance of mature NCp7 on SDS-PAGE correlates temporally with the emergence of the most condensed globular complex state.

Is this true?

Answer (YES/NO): NO